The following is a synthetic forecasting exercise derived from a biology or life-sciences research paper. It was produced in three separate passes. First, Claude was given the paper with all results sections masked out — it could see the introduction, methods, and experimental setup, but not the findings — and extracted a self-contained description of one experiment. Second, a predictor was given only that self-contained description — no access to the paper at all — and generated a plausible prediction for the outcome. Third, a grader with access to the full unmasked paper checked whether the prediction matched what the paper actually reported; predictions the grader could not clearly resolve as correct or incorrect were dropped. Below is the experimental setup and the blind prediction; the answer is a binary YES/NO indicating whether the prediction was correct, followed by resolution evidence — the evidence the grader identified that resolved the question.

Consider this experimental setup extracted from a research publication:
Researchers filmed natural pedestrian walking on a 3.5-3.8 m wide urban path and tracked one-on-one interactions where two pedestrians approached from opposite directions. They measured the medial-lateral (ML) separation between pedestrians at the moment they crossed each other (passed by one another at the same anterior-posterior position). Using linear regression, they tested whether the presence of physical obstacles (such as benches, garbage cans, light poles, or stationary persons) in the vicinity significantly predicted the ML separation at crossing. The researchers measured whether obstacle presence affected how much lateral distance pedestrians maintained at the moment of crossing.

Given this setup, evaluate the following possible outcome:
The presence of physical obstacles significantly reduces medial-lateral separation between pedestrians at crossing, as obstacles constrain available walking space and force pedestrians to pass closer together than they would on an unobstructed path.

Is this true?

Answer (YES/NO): NO